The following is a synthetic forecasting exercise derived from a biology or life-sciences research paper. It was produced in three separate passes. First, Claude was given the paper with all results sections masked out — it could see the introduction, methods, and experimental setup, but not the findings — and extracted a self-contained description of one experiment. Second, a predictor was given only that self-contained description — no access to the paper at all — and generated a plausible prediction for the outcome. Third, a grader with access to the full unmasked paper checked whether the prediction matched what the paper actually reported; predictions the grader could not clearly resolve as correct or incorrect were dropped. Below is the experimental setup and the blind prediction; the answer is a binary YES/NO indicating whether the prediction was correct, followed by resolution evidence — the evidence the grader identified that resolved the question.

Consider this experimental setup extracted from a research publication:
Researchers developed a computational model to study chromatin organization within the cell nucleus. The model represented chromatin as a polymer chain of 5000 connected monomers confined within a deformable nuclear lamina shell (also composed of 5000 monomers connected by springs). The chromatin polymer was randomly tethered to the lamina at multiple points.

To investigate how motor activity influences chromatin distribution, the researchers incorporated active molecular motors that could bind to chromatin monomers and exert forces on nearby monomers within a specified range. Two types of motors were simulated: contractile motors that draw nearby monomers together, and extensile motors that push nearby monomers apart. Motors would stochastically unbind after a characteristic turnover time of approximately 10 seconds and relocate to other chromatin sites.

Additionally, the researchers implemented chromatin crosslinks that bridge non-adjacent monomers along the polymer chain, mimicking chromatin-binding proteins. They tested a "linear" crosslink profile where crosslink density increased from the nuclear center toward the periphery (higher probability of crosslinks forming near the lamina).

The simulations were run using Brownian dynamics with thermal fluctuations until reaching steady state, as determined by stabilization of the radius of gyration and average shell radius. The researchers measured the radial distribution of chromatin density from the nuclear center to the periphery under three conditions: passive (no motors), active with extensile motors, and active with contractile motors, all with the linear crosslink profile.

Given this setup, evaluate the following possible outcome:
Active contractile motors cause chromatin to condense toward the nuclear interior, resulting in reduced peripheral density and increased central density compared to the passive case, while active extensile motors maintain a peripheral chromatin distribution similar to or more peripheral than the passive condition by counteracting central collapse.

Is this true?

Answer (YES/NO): NO